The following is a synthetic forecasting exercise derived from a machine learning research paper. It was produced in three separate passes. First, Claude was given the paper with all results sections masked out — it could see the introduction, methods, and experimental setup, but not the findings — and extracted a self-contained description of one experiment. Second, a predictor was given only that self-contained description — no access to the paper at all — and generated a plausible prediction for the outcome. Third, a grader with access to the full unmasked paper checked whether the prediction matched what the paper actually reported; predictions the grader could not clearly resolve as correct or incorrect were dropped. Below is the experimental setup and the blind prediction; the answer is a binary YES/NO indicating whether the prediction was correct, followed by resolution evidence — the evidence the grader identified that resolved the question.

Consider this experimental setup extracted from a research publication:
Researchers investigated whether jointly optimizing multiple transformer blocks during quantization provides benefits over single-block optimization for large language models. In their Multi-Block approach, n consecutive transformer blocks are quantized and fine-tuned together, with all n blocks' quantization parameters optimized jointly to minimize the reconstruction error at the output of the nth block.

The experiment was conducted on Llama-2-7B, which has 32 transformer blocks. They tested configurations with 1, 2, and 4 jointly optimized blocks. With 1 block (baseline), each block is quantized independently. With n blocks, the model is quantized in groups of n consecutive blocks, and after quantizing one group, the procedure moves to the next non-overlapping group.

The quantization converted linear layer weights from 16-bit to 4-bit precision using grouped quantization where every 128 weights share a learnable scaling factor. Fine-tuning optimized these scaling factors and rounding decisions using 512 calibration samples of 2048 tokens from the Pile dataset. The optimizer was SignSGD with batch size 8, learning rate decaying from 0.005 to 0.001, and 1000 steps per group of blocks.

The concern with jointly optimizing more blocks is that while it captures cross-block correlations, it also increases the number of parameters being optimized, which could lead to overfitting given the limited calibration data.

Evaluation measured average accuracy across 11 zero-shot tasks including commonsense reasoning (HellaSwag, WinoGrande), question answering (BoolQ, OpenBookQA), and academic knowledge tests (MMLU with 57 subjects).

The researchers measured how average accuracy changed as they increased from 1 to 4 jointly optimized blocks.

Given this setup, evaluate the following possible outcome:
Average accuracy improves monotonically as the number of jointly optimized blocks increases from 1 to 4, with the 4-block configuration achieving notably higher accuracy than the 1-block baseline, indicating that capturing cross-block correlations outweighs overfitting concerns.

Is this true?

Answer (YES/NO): NO